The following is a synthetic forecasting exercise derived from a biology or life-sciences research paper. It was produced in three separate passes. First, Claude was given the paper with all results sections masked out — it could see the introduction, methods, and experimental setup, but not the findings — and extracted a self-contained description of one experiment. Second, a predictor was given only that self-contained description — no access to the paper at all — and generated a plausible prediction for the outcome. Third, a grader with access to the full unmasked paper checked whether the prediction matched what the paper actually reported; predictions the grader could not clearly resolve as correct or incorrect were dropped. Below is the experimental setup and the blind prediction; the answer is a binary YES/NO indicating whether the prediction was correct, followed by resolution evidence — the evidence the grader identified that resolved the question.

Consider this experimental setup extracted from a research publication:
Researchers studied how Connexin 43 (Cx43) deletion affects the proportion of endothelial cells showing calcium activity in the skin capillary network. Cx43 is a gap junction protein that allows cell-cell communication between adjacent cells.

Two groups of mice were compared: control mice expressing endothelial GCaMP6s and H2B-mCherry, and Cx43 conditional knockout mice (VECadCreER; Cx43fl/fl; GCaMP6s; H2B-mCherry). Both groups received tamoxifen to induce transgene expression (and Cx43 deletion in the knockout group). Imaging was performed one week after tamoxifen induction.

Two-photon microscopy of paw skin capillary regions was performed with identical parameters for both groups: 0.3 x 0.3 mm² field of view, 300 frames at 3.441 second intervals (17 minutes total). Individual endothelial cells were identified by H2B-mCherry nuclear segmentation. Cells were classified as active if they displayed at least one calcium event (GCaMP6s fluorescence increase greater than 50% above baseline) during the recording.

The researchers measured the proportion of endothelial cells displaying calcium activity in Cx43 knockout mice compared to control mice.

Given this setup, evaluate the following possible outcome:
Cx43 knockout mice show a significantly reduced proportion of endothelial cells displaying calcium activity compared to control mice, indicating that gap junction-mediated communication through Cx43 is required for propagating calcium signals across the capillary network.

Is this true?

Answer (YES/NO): NO